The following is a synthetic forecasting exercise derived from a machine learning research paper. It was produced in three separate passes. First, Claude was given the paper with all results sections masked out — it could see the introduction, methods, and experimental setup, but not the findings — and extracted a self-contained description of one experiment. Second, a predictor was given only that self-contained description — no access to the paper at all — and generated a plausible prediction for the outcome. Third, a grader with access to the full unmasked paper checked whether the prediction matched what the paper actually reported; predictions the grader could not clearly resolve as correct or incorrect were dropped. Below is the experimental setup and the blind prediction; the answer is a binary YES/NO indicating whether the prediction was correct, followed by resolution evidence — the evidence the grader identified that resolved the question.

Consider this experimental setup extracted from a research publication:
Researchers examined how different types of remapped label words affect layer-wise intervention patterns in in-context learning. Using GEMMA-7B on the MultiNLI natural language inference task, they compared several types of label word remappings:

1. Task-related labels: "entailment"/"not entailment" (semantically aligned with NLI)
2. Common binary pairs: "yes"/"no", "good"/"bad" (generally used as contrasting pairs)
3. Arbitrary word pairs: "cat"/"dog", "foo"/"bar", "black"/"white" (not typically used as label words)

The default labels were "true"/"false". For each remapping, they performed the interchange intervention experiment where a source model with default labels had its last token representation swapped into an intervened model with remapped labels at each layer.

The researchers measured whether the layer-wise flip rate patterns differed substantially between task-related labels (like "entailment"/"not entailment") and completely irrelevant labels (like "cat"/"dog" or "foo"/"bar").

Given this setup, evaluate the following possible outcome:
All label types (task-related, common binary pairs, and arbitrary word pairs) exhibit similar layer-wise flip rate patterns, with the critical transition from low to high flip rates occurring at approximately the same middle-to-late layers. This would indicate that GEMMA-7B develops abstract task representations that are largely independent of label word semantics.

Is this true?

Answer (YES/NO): YES